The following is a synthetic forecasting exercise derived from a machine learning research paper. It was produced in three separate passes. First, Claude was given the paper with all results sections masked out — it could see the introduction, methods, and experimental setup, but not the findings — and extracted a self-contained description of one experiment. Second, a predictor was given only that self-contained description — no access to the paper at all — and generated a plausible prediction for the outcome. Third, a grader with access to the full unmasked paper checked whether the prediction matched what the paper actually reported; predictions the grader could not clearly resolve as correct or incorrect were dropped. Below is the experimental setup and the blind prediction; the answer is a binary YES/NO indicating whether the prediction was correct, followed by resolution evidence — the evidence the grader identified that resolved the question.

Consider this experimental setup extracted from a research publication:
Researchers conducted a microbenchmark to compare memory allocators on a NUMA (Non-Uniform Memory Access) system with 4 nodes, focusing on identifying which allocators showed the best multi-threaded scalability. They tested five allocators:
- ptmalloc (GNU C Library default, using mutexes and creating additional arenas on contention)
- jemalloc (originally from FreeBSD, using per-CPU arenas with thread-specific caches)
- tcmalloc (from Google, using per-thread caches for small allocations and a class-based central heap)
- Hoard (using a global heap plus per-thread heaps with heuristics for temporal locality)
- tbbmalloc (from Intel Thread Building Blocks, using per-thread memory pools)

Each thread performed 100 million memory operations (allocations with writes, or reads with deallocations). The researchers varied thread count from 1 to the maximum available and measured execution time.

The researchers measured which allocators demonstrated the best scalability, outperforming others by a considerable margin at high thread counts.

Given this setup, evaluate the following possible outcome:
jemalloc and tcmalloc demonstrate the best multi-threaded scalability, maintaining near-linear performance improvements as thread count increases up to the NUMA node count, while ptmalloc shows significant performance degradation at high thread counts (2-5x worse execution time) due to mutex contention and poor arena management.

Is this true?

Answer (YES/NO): NO